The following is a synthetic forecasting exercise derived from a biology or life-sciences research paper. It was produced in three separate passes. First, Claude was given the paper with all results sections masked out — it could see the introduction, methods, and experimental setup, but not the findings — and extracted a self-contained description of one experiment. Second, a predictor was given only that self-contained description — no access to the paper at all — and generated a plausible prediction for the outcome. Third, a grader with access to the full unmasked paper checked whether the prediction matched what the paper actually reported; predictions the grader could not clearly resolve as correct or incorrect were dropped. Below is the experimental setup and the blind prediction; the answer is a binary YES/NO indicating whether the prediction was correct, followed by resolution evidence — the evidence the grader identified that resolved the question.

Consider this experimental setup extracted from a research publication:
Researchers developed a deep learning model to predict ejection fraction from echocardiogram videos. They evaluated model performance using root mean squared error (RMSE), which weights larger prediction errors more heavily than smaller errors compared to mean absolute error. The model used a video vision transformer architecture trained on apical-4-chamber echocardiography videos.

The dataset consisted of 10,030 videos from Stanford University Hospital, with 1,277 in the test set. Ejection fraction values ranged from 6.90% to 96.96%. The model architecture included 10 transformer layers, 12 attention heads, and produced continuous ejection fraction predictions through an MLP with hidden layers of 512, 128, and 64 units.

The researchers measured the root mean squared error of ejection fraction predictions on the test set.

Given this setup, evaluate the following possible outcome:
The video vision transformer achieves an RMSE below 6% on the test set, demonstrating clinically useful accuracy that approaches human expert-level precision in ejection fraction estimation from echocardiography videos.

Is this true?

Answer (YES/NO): NO